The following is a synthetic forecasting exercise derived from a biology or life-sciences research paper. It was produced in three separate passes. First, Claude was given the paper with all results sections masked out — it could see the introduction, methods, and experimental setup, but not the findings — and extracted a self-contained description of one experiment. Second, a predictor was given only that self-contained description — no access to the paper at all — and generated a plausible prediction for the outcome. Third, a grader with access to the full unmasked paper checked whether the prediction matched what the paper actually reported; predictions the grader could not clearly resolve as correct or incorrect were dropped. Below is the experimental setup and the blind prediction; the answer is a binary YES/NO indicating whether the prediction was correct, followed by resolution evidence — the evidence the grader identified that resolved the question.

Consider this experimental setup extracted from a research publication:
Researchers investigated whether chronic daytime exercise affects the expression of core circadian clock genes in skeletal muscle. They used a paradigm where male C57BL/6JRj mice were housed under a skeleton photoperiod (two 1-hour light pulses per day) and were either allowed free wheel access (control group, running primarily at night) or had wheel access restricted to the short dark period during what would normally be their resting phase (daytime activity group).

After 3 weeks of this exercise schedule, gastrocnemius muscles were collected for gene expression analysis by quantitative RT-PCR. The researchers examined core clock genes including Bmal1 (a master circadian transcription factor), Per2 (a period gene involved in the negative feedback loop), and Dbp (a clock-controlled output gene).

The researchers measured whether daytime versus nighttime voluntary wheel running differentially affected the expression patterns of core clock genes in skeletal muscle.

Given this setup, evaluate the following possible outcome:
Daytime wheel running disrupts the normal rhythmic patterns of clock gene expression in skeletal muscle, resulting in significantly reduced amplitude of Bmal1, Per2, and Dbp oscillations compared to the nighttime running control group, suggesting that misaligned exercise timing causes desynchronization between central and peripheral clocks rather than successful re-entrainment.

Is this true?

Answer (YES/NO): YES